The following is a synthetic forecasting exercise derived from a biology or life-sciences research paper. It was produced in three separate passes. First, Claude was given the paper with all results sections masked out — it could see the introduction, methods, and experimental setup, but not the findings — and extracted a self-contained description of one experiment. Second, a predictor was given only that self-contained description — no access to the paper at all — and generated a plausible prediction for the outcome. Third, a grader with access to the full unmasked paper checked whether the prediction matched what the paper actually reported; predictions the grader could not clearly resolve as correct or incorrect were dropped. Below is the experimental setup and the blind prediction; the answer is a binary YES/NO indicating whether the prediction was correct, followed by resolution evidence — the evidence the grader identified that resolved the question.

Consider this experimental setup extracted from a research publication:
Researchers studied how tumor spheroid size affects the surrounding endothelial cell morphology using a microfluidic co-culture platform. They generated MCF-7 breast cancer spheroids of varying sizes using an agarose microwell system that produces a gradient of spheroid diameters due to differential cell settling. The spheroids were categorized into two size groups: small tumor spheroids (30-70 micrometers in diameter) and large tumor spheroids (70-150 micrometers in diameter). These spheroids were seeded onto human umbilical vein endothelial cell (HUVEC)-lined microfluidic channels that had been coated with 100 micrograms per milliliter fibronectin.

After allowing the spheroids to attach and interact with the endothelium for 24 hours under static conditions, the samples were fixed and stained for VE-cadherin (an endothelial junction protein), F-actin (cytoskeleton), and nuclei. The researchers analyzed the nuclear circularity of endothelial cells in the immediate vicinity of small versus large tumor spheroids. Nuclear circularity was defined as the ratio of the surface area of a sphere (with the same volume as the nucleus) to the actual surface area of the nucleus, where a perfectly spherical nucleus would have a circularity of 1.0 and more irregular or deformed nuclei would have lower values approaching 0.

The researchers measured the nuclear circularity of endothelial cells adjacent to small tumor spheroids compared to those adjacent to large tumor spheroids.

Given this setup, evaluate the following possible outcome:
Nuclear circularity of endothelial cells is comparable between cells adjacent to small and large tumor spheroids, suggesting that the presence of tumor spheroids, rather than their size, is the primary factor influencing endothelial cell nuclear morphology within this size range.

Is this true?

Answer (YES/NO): YES